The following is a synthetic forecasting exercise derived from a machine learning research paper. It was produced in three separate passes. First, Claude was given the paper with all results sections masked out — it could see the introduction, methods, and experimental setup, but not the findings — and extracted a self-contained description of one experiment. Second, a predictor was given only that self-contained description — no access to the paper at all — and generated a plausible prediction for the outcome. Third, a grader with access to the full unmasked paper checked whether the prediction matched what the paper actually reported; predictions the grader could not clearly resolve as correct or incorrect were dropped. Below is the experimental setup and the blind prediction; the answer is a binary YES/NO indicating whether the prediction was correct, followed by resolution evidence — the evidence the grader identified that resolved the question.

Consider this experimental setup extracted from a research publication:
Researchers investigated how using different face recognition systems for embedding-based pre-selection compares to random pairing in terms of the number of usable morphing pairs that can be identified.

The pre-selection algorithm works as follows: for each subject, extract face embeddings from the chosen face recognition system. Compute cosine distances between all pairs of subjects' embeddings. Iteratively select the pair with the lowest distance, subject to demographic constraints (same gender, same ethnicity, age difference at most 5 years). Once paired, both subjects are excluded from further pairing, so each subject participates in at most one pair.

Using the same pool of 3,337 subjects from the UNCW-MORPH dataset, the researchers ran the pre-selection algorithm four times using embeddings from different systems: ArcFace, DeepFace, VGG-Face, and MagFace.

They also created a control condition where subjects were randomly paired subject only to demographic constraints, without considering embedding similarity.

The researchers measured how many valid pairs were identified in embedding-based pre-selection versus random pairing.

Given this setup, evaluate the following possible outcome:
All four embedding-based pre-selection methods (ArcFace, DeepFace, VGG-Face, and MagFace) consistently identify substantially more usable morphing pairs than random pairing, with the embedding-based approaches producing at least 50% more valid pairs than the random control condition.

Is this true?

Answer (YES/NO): NO